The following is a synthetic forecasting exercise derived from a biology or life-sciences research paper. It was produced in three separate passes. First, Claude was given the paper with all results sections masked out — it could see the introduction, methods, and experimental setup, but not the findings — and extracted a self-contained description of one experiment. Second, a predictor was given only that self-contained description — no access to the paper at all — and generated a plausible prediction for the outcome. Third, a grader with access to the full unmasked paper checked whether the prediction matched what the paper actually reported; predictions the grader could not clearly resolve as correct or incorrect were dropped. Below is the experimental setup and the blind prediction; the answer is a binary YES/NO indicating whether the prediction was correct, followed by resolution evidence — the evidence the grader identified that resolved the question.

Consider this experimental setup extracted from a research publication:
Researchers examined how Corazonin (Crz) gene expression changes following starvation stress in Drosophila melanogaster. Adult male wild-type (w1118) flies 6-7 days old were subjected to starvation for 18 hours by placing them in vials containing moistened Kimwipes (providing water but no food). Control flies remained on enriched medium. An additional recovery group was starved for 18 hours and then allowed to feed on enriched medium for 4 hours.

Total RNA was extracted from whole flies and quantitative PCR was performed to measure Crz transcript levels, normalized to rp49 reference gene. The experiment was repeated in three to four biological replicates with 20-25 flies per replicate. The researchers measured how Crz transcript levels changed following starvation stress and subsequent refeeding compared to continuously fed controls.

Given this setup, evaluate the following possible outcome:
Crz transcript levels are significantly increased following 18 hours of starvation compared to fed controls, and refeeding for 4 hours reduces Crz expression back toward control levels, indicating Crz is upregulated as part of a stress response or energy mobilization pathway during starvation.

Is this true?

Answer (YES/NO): NO